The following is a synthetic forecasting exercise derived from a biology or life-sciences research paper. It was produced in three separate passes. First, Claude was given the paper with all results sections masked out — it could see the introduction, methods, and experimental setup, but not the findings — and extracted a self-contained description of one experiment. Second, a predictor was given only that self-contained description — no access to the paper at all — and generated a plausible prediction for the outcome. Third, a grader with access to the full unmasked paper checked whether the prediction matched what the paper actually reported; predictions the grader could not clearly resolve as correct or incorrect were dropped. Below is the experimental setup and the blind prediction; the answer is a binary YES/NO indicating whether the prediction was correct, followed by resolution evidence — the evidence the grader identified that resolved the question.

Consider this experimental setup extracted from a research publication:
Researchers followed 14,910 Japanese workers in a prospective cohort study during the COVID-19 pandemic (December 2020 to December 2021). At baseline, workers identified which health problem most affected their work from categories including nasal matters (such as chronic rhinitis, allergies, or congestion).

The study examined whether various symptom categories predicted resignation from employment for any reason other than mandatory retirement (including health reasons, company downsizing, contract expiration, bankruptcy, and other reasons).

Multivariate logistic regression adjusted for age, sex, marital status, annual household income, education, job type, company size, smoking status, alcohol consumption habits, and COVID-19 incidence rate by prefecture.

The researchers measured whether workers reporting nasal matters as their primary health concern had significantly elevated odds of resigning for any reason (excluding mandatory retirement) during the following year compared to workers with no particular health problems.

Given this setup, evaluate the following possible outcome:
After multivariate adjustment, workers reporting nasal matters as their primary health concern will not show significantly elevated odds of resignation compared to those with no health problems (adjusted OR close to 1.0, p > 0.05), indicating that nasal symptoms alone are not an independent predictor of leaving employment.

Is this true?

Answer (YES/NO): YES